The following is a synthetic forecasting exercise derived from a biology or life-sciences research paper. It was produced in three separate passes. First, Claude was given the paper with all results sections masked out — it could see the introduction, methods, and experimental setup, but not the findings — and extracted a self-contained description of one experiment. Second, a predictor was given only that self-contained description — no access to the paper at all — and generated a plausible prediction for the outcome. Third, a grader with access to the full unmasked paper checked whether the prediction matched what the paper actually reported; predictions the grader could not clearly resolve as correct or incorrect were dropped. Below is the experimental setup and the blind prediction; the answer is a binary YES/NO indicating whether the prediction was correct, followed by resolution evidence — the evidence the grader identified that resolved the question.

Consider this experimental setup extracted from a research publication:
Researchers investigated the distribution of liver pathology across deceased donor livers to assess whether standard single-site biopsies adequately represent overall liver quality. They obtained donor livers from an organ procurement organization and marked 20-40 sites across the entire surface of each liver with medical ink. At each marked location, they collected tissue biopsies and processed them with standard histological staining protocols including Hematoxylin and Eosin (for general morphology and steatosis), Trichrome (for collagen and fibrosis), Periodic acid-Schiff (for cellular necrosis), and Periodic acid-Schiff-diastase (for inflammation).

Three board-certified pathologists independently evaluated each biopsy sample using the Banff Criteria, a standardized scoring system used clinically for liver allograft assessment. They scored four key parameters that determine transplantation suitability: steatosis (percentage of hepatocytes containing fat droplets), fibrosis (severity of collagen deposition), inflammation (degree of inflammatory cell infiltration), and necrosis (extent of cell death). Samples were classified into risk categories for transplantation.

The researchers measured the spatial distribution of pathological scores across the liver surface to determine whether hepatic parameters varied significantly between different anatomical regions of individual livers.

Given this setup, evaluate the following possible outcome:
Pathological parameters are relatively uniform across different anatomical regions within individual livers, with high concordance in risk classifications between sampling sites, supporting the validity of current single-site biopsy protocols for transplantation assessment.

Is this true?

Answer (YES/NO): NO